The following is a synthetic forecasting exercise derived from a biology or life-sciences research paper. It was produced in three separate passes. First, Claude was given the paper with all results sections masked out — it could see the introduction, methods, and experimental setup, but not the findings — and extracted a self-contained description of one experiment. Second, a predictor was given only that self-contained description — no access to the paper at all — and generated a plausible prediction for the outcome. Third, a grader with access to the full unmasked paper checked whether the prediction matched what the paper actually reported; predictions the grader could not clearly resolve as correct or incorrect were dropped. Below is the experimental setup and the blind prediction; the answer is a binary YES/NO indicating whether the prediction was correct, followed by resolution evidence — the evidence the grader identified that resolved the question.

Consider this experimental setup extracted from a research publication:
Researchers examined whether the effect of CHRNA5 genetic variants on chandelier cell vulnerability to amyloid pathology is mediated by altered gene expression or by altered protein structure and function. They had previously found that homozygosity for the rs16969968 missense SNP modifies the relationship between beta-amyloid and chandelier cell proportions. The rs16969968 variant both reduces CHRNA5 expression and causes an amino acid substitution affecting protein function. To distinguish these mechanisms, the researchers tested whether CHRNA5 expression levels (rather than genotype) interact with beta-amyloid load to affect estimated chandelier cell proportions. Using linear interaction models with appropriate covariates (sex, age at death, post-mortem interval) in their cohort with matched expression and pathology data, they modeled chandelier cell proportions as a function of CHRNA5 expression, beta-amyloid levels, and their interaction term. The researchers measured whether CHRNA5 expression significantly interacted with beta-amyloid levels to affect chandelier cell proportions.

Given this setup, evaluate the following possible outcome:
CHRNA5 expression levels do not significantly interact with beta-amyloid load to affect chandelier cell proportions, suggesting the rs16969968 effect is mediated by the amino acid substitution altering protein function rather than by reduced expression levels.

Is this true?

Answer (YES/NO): YES